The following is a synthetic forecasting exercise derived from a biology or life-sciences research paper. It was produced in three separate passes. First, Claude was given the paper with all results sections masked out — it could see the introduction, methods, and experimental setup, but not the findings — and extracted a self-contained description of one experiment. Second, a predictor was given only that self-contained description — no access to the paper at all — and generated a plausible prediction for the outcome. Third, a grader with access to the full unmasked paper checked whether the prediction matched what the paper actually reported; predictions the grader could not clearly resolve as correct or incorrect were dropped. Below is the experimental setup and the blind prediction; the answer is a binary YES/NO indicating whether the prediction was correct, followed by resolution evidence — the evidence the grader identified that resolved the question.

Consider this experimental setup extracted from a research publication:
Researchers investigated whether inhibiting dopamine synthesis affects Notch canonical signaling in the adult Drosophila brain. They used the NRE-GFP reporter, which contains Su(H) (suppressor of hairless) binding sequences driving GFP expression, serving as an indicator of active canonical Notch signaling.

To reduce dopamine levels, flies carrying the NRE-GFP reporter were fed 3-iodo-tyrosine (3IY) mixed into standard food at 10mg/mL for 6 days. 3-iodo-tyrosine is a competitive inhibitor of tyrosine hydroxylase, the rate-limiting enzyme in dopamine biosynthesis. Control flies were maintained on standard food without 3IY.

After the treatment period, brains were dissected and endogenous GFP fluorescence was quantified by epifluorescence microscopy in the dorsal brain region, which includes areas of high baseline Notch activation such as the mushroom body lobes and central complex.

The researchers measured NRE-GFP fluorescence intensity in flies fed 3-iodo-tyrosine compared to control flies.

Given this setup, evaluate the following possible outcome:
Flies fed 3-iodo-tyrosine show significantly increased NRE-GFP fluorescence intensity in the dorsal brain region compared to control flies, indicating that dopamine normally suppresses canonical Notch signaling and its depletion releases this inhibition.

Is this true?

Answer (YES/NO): NO